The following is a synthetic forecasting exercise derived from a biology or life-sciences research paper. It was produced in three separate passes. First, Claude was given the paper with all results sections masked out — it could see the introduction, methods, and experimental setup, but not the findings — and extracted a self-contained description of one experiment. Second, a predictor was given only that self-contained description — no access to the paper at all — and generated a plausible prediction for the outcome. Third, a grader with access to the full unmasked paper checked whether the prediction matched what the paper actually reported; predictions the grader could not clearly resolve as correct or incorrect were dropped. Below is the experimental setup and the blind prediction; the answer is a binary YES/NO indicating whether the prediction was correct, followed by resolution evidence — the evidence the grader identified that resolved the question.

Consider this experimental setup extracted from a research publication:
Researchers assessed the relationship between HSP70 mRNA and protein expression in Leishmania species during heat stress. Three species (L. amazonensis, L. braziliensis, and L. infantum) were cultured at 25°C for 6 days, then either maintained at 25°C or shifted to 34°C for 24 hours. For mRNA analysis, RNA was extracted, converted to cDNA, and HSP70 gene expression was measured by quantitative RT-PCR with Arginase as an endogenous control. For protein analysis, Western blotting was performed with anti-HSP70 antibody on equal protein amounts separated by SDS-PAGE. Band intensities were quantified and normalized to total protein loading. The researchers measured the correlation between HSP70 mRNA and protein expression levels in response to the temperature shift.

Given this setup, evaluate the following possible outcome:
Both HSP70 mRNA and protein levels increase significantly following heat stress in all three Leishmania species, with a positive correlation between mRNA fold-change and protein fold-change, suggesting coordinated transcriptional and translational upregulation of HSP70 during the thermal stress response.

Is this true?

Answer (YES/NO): NO